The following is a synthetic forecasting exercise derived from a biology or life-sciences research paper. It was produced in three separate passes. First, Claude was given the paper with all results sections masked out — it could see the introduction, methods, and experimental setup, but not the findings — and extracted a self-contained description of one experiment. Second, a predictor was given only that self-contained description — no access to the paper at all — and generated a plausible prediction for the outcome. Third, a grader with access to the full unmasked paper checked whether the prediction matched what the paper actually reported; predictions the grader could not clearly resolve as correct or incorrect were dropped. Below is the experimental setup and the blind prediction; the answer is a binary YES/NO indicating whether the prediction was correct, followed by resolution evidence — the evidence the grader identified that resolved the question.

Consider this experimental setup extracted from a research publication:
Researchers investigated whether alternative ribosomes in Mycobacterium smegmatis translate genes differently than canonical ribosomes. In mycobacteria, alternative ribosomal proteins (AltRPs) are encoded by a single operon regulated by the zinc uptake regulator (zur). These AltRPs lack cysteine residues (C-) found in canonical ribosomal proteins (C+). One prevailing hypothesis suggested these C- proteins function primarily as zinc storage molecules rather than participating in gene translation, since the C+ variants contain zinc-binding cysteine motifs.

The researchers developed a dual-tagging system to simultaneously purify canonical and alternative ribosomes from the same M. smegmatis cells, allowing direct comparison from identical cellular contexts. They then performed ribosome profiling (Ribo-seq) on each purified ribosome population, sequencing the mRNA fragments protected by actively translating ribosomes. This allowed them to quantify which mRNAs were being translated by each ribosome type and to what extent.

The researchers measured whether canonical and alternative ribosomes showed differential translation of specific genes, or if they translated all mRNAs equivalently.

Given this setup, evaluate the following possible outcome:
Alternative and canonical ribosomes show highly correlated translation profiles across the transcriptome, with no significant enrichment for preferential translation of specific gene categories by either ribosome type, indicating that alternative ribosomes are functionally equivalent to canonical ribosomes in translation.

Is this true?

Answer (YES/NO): NO